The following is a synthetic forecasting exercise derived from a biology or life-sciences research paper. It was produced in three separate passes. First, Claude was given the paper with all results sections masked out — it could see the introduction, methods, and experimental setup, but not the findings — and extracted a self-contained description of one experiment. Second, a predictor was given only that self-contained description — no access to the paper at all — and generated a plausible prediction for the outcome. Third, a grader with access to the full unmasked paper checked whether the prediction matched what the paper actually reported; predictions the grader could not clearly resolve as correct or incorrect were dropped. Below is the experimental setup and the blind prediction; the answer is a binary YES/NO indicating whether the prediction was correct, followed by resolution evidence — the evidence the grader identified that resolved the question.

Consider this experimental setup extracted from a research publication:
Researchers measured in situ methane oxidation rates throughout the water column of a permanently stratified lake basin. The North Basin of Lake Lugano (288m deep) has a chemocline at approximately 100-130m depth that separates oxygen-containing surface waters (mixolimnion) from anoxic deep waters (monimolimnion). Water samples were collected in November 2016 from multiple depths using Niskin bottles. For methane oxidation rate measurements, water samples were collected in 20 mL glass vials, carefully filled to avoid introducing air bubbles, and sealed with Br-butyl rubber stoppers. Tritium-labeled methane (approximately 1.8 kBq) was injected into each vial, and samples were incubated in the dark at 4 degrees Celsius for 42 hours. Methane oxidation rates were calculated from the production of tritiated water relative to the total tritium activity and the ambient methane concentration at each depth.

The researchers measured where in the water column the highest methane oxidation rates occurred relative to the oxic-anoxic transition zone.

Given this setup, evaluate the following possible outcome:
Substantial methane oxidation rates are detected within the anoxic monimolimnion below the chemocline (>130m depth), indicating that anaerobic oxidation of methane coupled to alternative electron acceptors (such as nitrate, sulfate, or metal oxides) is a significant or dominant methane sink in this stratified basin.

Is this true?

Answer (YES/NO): NO